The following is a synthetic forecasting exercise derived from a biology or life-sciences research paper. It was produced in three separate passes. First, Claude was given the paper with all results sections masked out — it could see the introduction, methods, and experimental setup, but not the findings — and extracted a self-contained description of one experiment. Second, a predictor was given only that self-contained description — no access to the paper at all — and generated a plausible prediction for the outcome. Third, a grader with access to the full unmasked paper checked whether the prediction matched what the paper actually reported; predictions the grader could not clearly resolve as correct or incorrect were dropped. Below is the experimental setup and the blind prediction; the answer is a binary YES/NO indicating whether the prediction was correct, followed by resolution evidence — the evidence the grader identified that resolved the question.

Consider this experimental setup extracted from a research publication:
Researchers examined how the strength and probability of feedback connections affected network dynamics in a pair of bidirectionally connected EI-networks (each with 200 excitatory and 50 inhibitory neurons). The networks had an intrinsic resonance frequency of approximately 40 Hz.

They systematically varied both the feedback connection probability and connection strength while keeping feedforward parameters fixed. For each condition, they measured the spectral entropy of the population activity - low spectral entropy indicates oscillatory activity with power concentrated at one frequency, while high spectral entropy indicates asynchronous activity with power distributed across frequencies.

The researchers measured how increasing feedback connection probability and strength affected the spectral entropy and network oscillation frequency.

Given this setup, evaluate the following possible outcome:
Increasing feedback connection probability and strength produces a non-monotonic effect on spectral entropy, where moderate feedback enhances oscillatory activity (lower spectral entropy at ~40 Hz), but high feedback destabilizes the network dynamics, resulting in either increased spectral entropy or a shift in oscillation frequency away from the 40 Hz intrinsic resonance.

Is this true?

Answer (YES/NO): NO